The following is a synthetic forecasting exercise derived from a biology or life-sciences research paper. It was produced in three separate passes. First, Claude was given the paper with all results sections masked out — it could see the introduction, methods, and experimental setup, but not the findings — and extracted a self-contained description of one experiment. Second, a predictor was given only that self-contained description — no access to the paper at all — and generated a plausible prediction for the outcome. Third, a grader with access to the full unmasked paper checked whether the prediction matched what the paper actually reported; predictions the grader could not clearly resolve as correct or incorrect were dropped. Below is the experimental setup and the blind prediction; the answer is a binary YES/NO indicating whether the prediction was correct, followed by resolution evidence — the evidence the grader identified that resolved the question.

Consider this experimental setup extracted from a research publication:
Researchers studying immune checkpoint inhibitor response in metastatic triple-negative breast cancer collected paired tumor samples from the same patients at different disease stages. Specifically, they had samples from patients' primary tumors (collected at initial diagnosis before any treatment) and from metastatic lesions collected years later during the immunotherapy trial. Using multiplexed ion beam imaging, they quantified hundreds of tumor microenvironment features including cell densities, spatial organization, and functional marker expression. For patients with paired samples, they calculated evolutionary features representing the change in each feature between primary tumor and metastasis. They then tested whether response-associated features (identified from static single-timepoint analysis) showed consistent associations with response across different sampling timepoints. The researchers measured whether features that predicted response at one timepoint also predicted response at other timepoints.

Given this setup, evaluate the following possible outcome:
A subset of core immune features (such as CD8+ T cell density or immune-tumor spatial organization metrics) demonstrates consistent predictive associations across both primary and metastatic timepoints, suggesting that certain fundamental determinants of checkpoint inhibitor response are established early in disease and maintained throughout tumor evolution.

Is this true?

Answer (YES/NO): NO